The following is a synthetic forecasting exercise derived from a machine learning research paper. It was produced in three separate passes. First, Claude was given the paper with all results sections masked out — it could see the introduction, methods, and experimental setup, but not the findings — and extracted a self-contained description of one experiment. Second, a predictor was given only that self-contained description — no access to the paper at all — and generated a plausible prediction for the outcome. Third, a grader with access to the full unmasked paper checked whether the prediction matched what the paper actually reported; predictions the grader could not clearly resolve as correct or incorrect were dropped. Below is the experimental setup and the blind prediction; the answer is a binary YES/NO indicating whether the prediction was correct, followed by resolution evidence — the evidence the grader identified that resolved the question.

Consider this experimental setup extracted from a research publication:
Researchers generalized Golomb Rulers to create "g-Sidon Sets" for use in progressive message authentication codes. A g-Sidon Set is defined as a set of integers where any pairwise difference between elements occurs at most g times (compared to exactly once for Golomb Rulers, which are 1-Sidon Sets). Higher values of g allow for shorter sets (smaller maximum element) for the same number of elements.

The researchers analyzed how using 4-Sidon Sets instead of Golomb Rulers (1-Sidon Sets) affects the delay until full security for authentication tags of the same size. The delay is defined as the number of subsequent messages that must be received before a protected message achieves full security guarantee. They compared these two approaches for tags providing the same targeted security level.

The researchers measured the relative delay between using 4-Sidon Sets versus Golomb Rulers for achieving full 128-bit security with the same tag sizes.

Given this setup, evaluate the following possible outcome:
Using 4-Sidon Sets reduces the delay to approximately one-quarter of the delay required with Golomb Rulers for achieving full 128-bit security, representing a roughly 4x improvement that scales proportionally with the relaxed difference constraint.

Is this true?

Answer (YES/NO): YES